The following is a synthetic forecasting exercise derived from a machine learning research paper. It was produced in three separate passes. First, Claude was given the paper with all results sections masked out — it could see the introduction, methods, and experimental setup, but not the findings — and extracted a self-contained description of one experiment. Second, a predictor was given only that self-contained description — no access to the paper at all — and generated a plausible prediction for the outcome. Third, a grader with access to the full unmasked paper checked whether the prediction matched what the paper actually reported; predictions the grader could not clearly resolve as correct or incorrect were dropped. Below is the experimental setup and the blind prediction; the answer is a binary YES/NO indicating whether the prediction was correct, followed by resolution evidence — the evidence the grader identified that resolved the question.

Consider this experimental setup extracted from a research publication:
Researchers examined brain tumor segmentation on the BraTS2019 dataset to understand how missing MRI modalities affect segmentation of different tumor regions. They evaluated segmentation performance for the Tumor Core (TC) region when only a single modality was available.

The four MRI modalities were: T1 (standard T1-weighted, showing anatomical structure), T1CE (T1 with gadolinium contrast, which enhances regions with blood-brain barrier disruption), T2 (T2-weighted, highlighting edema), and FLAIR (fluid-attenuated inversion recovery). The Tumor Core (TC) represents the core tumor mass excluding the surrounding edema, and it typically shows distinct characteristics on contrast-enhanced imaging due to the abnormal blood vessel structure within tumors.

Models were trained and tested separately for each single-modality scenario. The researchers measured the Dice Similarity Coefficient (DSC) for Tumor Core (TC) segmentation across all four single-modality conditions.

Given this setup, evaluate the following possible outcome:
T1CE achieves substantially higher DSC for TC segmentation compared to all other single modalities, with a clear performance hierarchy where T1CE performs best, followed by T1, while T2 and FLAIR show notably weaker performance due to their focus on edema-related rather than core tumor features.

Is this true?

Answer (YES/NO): NO